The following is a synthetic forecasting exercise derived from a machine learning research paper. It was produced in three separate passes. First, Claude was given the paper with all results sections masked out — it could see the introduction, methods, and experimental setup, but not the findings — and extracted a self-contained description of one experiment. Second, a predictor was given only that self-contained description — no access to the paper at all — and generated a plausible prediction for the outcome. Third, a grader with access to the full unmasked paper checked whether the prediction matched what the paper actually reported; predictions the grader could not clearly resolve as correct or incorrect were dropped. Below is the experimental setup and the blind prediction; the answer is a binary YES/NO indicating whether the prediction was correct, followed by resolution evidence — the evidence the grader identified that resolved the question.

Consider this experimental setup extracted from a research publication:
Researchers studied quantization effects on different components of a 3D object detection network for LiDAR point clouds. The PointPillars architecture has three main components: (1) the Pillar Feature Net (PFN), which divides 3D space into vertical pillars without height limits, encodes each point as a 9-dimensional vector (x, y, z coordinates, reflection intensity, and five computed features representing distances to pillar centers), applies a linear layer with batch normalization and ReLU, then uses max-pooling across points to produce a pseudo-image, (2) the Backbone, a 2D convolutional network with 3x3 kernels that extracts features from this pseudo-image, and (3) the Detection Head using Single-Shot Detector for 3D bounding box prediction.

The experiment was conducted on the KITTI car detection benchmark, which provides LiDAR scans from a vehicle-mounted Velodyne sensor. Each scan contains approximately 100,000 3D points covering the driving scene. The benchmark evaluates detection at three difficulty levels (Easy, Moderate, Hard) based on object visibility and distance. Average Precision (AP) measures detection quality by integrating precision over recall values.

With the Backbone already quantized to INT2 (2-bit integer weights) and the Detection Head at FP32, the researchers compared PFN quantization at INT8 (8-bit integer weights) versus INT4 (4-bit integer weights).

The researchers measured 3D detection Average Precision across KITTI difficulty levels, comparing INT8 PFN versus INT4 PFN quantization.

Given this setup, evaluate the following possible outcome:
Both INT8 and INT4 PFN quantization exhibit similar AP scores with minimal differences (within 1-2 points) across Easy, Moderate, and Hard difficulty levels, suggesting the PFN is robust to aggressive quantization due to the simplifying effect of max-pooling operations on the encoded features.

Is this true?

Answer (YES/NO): NO